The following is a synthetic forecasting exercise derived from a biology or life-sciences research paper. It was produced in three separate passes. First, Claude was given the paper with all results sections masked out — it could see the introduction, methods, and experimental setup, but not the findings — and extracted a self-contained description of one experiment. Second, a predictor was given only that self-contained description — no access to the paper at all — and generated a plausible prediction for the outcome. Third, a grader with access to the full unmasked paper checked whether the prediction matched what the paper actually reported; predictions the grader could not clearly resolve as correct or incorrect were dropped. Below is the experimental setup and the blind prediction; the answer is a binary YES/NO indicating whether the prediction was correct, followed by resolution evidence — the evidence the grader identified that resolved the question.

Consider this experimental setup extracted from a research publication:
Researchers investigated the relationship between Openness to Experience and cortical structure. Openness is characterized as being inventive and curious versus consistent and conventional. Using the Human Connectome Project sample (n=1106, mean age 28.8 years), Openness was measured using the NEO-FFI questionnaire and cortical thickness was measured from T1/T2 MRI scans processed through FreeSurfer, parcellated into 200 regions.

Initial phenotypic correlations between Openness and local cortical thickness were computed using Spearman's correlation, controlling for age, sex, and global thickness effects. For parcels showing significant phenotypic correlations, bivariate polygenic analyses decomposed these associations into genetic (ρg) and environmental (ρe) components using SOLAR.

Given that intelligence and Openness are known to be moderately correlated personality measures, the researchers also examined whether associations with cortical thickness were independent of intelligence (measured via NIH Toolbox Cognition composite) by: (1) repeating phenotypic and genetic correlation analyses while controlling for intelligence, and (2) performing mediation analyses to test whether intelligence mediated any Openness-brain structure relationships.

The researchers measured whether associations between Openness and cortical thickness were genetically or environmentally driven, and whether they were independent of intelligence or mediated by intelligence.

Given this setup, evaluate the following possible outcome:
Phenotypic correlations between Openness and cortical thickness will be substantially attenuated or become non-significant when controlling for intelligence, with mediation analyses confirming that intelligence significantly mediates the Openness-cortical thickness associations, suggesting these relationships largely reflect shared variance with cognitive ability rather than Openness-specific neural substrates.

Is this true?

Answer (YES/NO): NO